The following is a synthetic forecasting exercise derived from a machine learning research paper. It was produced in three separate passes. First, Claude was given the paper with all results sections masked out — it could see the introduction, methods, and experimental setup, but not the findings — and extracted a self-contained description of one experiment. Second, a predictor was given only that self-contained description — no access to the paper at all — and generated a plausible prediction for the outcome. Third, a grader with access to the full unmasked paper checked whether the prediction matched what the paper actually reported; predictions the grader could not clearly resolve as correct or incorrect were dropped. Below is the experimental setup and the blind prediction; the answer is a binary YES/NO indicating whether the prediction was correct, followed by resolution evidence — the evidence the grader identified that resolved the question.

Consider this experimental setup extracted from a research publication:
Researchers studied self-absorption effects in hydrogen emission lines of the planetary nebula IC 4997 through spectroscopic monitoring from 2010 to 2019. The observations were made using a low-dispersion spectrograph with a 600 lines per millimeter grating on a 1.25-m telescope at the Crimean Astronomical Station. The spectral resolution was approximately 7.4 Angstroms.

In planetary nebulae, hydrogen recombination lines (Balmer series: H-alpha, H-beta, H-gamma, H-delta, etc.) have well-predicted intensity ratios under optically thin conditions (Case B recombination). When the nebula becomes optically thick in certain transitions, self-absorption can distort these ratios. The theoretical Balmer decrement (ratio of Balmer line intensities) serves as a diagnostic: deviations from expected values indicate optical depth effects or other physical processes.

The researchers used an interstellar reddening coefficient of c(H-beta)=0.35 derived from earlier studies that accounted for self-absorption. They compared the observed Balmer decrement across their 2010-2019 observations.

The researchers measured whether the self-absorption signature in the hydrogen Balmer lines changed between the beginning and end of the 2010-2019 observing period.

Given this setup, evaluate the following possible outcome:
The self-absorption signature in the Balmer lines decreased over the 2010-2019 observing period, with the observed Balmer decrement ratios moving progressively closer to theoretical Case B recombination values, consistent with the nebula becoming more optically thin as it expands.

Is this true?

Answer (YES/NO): NO